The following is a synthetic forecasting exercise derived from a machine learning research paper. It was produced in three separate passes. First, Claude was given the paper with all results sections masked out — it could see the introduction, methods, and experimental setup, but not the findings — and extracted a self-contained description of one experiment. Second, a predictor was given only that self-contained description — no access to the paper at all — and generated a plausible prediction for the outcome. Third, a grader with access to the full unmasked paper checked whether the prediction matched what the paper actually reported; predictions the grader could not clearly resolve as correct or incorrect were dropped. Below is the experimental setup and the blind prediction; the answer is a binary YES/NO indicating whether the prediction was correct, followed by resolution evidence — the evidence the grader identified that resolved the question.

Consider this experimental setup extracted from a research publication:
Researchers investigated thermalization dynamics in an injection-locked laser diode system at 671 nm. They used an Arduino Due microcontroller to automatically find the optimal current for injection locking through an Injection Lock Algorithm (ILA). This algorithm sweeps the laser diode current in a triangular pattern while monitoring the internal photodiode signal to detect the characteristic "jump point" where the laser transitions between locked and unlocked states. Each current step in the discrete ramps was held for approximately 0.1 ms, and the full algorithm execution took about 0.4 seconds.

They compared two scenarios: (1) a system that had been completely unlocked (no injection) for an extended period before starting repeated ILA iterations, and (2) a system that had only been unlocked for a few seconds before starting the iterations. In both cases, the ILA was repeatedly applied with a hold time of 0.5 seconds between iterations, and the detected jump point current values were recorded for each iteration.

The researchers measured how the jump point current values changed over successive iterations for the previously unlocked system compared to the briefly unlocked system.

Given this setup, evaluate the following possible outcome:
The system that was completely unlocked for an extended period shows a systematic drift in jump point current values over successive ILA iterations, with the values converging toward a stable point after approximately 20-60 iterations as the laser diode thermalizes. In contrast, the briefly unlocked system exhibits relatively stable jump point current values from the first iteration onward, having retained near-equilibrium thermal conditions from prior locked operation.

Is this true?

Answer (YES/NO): NO